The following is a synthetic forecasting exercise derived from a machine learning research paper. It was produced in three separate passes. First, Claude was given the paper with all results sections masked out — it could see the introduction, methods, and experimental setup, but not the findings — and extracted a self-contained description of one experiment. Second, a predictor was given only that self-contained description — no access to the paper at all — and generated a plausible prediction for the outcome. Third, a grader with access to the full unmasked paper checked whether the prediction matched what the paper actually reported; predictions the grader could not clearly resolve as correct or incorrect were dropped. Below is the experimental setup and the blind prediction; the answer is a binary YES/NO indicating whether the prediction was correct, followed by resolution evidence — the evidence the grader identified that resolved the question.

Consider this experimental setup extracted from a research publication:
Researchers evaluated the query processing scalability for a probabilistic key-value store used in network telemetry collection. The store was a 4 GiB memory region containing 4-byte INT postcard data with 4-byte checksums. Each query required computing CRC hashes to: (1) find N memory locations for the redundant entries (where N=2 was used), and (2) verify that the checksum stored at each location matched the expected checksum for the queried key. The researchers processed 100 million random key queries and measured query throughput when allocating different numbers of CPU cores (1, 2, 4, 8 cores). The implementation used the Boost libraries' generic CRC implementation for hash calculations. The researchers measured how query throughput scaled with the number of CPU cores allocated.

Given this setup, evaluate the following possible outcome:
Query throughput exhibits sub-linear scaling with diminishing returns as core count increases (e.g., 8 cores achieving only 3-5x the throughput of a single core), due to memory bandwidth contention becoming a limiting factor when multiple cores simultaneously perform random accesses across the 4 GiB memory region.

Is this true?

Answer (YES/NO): NO